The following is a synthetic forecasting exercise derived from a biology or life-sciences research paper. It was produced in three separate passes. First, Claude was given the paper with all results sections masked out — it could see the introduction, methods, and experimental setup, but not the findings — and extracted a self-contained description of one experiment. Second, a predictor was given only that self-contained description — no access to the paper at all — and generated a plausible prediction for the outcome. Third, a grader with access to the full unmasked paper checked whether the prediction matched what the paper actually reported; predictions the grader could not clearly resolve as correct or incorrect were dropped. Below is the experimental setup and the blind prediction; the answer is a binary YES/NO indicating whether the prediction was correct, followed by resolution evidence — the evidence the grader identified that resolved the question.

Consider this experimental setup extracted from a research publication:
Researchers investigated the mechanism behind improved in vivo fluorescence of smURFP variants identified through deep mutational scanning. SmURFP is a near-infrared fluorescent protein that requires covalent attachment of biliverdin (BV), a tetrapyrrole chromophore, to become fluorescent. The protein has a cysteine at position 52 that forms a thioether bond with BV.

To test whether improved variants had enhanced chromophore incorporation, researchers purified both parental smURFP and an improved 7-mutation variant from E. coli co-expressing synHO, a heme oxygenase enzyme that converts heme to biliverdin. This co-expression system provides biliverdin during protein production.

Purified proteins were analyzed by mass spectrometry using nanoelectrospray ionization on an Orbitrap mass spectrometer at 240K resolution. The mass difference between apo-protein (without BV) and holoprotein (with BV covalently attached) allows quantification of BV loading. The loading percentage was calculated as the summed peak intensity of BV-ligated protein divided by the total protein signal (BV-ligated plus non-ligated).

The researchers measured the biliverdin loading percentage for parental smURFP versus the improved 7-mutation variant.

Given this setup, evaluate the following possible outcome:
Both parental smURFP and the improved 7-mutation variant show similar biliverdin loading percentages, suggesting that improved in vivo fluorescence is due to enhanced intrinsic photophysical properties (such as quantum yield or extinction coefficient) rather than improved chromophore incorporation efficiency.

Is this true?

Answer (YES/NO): NO